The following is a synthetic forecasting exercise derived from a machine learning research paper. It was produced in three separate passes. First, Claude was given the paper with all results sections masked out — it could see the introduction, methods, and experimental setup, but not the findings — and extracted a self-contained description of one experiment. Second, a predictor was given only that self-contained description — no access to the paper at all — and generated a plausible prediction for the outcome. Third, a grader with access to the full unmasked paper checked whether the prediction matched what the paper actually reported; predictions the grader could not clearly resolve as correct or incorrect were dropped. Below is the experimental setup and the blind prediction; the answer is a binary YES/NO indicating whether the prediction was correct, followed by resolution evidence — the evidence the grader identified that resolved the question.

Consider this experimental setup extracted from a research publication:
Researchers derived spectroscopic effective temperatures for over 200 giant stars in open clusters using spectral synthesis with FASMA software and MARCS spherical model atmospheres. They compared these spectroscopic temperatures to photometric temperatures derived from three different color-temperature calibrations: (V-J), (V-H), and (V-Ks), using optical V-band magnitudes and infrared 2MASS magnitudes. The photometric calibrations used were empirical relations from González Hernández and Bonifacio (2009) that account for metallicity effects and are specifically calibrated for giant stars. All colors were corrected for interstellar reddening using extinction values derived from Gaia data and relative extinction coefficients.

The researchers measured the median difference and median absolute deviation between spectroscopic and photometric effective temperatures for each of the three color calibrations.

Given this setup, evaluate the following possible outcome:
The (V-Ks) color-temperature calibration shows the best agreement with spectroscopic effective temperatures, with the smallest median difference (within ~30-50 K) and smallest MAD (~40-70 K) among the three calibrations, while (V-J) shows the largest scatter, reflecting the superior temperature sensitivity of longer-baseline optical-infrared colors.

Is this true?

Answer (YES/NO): NO